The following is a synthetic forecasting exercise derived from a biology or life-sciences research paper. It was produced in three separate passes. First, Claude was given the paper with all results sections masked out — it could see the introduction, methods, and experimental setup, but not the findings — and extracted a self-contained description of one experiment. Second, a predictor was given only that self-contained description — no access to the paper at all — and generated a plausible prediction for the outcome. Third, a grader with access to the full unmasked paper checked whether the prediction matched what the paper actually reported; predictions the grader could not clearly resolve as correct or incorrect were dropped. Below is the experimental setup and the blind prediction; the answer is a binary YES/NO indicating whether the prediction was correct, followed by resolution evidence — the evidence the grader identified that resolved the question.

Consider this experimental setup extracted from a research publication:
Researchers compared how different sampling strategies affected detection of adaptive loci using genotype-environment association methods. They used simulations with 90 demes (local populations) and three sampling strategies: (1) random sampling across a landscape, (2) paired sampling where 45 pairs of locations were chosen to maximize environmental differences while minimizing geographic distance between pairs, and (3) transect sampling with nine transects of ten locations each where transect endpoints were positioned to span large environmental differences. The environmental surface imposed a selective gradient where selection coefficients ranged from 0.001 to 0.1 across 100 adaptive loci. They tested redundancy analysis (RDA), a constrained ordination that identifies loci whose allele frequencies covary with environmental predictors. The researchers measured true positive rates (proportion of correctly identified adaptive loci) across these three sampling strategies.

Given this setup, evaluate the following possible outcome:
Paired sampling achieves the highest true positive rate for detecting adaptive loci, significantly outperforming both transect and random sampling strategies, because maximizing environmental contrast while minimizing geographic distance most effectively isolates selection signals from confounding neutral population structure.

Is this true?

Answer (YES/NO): NO